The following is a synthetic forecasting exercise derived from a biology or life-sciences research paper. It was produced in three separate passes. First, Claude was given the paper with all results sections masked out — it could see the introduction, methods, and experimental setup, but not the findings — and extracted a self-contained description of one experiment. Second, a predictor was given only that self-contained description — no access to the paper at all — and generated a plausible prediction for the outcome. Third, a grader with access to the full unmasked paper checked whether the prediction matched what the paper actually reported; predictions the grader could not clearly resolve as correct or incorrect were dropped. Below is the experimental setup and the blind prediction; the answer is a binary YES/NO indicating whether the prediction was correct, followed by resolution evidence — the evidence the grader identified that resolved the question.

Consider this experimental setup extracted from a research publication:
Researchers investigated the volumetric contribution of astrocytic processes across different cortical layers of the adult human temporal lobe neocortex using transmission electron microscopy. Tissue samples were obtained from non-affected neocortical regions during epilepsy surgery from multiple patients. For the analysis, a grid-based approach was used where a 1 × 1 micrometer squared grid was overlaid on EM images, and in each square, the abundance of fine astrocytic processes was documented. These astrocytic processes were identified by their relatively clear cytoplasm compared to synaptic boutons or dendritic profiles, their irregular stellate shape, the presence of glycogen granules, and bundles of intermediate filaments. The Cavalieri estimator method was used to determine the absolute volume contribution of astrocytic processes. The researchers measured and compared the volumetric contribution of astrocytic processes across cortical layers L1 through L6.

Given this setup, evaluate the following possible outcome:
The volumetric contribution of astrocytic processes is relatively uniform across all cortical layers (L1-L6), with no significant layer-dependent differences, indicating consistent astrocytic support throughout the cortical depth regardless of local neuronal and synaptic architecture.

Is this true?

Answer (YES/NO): NO